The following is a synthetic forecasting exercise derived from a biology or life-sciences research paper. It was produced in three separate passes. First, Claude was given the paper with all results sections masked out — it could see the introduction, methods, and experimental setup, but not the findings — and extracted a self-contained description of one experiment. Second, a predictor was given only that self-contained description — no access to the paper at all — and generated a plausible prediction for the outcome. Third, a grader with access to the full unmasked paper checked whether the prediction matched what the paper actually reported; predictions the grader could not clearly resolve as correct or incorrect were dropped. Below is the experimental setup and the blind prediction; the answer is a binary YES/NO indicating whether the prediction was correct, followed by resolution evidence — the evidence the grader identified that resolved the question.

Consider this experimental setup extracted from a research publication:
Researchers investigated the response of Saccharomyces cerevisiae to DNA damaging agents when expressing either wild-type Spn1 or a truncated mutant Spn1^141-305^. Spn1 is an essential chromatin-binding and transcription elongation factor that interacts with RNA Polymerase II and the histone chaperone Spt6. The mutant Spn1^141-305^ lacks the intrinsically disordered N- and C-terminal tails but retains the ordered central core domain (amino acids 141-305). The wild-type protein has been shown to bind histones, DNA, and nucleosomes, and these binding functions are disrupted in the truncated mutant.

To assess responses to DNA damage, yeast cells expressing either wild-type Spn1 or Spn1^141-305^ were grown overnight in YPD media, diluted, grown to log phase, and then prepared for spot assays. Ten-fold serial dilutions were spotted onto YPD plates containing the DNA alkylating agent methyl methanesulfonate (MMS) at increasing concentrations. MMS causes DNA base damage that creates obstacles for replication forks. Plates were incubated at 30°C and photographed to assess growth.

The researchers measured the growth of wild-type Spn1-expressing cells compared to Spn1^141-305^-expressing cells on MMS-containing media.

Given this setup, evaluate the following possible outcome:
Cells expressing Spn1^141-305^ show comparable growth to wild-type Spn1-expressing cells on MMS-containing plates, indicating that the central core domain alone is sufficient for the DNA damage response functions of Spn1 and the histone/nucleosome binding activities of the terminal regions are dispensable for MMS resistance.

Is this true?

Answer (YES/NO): NO